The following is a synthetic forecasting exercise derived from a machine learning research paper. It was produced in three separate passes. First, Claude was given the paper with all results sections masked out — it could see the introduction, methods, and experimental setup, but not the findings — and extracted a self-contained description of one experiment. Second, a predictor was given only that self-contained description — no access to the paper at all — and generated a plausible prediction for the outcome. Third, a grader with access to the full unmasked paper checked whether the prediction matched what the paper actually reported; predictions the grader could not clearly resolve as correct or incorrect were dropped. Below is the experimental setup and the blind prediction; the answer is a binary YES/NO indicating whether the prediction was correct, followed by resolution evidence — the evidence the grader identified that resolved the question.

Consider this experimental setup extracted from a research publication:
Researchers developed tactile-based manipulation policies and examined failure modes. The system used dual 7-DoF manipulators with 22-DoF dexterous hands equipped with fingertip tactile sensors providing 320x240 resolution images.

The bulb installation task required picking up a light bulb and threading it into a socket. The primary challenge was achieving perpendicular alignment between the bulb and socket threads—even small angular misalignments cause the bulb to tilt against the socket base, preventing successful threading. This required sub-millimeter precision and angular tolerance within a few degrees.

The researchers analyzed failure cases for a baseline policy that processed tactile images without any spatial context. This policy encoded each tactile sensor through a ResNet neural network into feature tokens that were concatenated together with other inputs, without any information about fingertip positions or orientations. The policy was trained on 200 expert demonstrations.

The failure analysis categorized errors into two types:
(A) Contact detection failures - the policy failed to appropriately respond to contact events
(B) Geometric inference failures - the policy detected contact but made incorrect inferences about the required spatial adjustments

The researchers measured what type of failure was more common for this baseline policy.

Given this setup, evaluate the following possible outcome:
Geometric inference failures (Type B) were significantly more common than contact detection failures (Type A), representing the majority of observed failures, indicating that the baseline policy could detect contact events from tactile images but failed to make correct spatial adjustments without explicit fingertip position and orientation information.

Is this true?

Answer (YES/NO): YES